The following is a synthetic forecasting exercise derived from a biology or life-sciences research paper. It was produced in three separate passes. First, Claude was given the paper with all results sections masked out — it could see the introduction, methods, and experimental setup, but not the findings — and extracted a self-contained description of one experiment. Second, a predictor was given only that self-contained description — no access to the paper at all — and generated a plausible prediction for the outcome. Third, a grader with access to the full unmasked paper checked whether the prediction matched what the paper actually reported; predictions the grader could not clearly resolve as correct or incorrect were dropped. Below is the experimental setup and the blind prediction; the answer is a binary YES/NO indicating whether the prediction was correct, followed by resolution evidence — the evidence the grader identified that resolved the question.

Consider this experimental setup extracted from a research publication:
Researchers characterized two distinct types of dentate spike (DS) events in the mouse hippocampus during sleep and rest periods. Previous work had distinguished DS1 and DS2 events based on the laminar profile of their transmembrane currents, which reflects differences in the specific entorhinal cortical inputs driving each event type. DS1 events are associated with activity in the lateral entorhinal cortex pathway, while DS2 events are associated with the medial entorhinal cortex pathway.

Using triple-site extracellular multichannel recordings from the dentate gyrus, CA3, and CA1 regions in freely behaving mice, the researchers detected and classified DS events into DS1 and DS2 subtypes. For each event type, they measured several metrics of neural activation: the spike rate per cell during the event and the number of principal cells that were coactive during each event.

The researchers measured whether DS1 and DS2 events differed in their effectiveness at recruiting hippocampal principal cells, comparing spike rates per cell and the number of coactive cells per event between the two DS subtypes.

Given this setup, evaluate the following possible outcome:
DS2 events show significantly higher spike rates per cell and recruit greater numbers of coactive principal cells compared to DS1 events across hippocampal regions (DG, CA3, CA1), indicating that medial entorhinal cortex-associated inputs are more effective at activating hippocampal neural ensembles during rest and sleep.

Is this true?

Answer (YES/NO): YES